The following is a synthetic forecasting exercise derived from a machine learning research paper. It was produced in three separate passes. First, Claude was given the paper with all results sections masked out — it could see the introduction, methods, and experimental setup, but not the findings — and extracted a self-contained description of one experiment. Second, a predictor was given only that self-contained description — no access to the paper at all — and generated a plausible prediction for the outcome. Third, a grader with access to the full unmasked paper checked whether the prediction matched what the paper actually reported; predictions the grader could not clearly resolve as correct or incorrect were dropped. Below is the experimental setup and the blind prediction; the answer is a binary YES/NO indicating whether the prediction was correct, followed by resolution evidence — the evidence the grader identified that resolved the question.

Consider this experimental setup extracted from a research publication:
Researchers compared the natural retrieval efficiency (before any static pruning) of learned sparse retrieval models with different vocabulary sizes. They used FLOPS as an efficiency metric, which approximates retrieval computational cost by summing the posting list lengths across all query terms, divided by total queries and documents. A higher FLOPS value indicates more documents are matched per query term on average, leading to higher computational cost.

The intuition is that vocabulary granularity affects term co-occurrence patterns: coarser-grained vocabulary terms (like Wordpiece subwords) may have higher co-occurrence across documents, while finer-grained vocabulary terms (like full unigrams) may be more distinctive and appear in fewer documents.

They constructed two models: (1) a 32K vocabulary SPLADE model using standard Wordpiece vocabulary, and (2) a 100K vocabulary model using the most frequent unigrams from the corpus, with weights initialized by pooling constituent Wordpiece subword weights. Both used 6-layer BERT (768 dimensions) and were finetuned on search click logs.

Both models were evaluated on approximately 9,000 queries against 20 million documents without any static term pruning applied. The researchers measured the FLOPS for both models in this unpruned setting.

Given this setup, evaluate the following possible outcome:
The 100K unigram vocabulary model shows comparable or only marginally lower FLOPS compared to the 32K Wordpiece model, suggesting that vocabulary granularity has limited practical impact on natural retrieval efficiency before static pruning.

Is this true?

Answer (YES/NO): NO